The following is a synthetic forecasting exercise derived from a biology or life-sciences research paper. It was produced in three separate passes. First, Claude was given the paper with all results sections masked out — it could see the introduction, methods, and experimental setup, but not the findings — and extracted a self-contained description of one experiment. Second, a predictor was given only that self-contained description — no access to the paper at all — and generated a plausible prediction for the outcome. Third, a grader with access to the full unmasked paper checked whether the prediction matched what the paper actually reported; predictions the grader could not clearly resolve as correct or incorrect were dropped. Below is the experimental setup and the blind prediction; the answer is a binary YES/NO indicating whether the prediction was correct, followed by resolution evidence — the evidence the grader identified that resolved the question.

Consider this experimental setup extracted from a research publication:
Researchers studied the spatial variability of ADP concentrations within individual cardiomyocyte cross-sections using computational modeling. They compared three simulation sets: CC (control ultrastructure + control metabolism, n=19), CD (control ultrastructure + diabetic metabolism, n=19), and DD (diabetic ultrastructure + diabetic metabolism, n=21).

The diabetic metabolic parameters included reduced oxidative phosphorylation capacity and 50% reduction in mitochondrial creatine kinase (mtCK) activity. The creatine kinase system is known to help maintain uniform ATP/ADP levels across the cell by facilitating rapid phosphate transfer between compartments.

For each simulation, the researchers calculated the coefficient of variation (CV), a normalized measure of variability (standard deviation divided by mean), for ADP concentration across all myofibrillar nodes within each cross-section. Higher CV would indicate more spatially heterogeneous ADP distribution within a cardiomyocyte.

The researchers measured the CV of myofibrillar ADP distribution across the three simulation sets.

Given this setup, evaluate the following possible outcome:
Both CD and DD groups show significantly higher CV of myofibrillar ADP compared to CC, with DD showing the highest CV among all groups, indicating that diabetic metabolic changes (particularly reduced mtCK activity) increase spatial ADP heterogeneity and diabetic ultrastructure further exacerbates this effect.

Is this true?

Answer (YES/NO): YES